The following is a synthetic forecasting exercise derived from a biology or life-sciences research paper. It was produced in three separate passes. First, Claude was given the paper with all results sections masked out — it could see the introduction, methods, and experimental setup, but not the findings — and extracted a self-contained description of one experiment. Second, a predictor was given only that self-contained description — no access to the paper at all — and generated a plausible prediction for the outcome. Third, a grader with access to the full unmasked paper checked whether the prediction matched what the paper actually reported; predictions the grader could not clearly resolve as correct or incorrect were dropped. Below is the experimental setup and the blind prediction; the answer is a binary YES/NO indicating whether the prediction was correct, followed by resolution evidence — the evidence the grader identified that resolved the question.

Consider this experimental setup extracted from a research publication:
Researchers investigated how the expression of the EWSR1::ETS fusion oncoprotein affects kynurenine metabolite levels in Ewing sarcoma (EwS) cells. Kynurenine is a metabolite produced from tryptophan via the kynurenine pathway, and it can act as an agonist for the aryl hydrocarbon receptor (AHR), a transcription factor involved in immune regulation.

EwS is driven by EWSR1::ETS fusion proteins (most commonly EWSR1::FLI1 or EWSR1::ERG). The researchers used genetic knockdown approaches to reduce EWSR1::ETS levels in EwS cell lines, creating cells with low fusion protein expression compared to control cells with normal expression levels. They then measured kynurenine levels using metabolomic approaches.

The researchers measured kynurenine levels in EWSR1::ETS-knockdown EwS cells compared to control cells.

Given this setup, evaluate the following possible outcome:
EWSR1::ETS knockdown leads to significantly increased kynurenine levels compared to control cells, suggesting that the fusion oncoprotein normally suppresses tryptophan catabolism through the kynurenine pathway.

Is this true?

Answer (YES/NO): YES